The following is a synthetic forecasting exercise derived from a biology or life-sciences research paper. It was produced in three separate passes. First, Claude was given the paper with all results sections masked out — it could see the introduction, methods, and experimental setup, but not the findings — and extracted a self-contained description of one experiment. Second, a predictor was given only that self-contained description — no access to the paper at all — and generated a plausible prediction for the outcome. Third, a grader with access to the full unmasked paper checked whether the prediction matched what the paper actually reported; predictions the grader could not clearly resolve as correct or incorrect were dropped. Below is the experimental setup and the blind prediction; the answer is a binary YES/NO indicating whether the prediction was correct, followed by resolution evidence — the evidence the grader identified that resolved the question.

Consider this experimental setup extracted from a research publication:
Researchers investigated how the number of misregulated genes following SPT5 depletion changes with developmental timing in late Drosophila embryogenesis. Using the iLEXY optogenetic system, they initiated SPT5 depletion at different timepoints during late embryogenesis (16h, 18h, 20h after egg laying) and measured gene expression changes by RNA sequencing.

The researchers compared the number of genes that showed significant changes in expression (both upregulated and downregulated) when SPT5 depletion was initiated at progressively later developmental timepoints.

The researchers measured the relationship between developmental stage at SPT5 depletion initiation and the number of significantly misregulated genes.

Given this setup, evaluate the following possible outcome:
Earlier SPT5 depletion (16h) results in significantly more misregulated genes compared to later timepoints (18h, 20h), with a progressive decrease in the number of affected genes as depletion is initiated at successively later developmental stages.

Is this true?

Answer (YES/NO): NO